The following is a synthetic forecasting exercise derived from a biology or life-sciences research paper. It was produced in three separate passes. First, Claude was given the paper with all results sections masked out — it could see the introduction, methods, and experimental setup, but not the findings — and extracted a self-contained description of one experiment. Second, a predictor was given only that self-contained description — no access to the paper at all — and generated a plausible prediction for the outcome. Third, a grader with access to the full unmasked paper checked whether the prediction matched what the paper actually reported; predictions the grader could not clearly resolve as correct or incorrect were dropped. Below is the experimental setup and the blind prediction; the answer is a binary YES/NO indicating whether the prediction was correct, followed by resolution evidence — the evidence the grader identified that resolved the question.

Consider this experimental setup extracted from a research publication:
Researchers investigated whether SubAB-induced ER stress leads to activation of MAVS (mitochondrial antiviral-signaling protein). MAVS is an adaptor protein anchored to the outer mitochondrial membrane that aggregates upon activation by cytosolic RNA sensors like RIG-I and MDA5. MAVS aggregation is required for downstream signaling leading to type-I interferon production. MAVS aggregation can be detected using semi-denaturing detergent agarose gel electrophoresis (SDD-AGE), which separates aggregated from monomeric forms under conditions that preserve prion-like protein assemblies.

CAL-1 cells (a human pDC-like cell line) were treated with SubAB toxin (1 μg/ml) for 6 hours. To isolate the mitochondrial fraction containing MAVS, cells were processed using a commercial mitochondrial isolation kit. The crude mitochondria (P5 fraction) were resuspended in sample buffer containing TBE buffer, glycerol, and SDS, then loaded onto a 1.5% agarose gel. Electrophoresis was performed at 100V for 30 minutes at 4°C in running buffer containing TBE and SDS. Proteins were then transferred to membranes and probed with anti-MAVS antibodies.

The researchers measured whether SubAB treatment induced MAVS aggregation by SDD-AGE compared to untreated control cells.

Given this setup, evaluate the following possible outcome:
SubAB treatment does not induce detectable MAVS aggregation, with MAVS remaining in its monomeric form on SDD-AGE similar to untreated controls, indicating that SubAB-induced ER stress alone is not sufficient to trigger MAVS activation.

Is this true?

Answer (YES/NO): NO